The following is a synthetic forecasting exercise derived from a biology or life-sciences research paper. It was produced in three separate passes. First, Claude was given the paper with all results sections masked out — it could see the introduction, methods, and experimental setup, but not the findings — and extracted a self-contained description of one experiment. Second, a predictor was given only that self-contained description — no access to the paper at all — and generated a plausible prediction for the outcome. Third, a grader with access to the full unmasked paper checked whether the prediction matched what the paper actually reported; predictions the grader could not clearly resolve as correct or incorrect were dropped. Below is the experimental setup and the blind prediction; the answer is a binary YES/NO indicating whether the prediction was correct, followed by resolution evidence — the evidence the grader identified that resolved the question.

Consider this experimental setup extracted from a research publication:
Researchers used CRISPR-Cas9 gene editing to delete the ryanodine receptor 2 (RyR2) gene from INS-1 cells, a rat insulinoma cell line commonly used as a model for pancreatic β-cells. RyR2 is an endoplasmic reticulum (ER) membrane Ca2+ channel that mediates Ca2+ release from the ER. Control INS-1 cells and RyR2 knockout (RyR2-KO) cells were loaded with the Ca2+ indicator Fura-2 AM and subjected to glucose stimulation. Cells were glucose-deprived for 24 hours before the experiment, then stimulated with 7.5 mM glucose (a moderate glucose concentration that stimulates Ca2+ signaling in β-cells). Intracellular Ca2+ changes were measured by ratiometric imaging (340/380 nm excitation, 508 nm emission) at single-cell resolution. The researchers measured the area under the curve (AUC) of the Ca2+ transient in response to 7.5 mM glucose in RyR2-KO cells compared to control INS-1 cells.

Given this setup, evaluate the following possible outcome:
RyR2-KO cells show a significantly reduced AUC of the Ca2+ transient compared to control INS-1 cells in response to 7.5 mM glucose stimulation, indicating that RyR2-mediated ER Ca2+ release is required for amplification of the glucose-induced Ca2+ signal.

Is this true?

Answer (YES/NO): NO